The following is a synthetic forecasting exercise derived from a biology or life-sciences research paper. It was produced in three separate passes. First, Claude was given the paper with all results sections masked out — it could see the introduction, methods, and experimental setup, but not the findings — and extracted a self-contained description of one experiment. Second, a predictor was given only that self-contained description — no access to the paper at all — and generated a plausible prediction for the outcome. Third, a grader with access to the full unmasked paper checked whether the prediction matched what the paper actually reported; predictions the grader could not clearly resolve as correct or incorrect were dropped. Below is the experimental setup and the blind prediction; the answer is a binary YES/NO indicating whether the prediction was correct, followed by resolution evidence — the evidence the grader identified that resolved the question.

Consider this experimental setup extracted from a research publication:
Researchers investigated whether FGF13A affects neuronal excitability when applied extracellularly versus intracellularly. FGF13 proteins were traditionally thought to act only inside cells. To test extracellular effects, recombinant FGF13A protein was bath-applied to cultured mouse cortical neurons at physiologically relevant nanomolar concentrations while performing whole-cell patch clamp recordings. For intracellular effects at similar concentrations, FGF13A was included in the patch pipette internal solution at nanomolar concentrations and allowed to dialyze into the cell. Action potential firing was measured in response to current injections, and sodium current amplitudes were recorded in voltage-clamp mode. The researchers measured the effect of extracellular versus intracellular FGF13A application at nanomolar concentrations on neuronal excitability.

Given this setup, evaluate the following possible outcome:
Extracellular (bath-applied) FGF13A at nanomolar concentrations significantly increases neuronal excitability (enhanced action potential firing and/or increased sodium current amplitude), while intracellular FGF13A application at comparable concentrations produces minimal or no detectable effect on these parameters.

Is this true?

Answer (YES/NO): NO